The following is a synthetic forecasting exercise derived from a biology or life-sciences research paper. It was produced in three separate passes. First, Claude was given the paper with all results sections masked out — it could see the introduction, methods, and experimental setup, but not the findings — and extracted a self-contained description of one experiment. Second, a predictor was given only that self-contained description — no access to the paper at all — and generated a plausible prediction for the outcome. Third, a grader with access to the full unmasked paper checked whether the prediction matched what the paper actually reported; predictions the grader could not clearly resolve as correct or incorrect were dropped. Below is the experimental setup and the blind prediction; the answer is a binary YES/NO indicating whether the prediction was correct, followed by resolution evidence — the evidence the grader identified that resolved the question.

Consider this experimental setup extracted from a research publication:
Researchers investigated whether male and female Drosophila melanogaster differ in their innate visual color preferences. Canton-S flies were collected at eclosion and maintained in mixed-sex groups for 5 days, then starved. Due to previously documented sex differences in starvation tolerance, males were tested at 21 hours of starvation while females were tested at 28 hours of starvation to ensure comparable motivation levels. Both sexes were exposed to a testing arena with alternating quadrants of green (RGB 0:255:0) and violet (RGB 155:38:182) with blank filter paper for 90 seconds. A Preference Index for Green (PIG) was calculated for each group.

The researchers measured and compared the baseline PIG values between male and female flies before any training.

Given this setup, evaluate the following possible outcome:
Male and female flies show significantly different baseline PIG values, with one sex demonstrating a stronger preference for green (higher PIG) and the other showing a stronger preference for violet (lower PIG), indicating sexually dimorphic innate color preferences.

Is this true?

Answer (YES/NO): NO